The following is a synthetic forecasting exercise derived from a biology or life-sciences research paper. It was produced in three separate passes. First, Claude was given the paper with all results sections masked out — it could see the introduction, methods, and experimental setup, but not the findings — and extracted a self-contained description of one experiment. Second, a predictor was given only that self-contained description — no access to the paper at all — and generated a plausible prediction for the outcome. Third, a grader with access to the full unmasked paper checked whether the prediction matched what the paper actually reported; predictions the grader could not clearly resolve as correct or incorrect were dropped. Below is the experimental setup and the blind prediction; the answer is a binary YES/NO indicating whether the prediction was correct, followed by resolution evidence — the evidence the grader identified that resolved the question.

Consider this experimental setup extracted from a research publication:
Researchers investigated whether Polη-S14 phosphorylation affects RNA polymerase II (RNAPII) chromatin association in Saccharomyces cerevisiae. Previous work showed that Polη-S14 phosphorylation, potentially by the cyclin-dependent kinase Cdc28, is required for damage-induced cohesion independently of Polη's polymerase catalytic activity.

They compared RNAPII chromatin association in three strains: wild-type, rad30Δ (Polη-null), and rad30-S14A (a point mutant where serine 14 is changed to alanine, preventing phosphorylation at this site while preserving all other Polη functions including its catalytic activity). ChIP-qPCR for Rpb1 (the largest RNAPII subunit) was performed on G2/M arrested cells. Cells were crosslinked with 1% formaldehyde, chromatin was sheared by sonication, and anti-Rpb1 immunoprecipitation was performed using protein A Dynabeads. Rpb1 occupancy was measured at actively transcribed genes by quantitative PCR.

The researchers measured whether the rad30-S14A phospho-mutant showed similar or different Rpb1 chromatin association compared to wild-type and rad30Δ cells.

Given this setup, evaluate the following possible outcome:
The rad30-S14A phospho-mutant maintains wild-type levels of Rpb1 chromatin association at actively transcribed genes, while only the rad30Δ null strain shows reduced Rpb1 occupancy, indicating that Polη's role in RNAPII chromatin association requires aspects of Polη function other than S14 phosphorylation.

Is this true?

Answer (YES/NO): NO